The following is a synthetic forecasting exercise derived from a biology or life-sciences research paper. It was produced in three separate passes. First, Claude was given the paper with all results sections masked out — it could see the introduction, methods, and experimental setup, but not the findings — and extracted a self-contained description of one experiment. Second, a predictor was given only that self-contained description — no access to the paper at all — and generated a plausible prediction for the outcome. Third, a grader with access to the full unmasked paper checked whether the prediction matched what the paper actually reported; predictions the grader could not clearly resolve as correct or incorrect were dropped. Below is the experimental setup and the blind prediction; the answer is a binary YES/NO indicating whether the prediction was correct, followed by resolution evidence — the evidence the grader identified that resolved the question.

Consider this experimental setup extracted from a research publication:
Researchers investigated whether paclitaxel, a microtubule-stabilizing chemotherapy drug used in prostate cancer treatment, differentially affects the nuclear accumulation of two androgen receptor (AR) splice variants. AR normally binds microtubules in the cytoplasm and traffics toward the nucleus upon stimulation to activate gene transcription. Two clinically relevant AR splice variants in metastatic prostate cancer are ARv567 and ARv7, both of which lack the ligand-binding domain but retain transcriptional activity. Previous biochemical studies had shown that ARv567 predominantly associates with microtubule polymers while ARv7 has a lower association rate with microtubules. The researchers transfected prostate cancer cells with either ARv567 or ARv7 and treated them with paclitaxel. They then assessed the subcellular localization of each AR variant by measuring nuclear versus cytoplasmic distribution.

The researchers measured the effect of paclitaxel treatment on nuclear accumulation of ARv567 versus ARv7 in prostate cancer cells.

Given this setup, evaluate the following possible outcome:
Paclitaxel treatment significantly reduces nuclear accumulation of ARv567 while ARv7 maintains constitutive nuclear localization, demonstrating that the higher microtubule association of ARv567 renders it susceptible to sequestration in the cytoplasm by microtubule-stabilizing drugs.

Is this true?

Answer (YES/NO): YES